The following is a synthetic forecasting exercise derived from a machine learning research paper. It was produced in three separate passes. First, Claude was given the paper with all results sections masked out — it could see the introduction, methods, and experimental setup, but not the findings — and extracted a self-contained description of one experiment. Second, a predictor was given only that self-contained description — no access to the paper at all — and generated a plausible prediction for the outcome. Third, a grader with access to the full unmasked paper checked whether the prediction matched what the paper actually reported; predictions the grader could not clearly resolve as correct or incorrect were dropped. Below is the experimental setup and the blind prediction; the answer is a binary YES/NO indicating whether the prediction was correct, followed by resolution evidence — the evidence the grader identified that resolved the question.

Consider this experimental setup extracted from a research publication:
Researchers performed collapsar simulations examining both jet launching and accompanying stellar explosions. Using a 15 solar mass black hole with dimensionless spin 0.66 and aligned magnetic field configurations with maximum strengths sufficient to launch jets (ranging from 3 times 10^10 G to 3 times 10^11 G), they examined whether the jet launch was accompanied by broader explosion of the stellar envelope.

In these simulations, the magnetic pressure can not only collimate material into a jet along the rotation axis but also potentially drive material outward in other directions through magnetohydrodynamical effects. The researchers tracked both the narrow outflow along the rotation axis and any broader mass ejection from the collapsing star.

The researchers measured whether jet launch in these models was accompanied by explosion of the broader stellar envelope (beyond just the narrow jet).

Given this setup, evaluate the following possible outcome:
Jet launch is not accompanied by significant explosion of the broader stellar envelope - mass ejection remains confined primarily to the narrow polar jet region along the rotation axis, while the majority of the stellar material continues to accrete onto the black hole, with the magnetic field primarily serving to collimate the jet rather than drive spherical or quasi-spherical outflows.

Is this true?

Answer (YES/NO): NO